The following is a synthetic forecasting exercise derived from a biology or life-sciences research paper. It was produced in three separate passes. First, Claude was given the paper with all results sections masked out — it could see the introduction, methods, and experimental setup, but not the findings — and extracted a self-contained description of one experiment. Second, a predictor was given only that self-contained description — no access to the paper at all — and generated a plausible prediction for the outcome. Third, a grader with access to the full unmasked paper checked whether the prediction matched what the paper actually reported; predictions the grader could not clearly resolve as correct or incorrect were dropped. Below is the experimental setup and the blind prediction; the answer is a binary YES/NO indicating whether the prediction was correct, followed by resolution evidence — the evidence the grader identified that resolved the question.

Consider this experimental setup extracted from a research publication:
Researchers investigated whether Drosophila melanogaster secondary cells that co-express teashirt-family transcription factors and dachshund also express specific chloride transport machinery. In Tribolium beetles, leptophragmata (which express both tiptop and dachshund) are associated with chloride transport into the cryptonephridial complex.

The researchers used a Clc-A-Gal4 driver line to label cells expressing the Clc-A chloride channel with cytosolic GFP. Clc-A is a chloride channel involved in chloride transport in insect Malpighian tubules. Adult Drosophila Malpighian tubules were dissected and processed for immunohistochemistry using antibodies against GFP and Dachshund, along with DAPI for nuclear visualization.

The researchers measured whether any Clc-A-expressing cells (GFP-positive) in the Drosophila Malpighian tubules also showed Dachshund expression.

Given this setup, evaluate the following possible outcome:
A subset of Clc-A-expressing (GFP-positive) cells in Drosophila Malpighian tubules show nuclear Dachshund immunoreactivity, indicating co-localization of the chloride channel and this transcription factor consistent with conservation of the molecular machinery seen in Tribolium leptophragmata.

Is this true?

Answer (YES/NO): NO